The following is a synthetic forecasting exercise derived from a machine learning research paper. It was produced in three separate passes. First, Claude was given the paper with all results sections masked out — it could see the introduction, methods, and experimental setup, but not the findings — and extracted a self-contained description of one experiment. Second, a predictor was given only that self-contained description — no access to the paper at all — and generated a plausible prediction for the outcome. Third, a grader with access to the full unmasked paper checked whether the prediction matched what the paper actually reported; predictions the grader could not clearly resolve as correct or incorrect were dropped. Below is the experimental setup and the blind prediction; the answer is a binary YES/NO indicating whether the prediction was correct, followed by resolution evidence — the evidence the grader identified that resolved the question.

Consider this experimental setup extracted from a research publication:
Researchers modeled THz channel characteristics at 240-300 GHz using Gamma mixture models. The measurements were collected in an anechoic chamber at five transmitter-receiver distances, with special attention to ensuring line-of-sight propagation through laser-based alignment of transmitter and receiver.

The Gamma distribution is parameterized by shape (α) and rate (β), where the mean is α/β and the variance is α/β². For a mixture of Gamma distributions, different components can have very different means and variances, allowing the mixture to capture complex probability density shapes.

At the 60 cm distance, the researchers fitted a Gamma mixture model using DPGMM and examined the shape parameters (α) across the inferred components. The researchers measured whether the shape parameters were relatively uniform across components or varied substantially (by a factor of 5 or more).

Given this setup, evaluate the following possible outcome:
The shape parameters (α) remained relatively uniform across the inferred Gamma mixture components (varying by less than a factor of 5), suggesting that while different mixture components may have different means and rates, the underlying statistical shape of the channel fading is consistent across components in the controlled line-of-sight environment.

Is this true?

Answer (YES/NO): NO